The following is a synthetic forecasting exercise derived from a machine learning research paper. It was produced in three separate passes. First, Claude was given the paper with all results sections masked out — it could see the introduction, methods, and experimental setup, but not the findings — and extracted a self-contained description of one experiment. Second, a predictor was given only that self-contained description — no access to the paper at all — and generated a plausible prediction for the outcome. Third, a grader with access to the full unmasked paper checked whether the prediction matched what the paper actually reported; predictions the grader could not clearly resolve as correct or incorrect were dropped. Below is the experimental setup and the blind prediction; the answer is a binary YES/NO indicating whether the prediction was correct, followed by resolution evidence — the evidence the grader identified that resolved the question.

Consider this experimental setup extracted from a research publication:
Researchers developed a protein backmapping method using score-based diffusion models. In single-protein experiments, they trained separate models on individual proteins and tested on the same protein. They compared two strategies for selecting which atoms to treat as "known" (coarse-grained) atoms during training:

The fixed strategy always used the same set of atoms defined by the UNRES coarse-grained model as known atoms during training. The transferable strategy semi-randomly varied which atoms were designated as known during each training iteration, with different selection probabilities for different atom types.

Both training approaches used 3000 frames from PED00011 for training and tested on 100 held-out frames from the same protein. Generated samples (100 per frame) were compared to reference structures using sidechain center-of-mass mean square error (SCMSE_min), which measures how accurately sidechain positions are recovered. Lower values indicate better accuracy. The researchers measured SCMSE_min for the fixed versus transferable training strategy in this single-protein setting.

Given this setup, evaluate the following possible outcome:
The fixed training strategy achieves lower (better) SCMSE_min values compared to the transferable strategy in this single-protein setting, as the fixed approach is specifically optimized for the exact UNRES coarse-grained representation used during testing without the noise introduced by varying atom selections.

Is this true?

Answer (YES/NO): YES